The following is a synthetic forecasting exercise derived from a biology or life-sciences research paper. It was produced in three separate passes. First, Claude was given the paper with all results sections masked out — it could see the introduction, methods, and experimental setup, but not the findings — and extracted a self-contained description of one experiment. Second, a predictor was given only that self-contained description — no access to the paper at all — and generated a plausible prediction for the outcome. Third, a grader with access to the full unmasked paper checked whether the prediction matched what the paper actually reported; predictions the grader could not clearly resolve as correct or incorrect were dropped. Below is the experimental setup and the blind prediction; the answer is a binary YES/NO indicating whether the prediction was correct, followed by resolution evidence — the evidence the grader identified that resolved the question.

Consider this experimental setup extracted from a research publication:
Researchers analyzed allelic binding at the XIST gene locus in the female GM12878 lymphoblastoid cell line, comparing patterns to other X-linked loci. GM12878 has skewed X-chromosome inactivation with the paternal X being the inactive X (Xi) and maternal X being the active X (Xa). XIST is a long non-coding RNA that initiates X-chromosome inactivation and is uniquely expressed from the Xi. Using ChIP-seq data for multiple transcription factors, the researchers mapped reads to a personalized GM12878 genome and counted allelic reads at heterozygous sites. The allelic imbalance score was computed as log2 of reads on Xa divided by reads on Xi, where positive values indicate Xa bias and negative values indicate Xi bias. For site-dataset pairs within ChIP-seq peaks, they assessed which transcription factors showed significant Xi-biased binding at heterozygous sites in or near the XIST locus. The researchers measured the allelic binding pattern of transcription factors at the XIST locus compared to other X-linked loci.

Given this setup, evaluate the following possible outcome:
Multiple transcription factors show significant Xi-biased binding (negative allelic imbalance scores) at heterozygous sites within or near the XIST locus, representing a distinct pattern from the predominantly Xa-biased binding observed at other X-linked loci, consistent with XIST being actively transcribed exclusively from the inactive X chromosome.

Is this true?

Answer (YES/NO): YES